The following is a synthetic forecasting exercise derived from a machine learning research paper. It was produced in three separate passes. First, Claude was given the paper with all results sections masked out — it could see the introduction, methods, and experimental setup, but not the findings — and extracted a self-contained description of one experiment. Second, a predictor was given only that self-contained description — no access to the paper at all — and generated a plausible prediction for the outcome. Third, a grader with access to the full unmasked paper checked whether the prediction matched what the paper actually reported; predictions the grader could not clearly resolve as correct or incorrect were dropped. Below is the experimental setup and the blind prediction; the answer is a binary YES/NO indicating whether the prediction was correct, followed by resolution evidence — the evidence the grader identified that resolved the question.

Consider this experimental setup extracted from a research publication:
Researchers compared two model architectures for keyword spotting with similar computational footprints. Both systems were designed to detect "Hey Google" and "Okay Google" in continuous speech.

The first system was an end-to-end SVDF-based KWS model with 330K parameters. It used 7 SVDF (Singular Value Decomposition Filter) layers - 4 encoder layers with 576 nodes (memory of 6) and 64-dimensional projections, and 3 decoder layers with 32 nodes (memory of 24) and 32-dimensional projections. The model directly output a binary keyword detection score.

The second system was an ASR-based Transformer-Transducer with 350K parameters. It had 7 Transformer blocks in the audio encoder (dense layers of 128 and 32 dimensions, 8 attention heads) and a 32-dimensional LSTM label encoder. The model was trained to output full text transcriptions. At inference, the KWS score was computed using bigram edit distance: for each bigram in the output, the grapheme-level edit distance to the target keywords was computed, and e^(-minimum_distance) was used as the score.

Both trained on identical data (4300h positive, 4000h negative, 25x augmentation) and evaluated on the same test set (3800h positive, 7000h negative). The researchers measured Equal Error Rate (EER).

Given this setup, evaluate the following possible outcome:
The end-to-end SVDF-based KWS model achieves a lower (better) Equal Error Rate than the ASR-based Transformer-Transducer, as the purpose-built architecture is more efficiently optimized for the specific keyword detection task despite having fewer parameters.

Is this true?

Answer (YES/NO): YES